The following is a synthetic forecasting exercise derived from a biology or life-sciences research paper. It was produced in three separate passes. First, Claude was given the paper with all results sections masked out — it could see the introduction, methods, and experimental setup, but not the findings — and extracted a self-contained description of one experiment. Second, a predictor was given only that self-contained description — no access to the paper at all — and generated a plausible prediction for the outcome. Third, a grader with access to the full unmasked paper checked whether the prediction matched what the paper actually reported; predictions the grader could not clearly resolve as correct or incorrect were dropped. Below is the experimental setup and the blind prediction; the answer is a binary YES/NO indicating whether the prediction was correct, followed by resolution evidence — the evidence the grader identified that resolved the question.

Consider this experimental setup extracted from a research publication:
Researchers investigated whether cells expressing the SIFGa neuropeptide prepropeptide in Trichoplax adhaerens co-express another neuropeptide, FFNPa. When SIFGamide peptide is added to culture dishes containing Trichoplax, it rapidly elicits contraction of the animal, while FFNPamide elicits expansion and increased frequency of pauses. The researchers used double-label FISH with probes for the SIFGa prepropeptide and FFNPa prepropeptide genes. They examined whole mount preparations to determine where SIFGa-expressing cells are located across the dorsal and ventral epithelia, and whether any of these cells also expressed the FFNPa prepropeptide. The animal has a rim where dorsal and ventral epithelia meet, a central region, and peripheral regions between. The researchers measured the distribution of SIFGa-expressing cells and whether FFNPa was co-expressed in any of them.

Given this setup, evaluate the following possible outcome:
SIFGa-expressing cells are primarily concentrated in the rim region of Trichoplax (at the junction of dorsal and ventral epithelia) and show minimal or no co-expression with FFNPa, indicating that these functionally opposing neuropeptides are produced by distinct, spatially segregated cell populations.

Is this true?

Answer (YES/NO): NO